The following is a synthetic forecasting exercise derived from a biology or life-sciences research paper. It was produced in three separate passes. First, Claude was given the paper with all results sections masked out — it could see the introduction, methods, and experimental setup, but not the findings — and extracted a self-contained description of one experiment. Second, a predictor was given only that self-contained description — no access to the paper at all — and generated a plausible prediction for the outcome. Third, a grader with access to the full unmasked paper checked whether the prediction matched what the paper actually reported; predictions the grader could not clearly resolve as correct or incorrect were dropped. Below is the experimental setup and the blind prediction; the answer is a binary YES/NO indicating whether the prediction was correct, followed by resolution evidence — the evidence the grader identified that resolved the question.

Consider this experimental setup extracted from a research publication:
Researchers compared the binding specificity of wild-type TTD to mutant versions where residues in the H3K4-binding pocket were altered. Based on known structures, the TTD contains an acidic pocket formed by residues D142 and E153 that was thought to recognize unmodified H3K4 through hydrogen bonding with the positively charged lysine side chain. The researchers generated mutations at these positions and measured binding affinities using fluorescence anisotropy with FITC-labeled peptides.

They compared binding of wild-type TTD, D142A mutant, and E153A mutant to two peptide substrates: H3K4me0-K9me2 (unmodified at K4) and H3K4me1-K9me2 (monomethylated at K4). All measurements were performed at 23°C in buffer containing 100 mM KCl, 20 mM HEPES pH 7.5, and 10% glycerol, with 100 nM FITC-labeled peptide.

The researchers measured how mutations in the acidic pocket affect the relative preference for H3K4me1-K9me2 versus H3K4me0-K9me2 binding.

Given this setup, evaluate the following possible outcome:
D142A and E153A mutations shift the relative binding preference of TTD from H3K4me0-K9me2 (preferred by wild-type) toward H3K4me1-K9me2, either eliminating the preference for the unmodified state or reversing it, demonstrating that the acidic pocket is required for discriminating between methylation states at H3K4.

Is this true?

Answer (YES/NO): NO